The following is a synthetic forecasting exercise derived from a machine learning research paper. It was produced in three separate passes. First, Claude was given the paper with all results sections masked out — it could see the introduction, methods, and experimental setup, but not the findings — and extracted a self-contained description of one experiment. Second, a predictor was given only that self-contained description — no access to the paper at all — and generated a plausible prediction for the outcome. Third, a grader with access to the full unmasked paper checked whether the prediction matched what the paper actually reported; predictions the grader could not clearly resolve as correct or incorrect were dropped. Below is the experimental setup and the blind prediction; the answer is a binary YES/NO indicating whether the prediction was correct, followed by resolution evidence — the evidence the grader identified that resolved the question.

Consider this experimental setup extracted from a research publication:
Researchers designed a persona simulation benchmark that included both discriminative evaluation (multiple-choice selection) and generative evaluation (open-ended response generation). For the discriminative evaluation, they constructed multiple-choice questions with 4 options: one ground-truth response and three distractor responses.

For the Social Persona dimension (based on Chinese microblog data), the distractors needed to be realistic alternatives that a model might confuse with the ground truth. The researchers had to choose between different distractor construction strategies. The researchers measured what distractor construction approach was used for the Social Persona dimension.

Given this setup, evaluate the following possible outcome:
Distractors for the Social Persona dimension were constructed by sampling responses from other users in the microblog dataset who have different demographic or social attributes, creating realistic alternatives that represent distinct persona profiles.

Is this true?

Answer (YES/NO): NO